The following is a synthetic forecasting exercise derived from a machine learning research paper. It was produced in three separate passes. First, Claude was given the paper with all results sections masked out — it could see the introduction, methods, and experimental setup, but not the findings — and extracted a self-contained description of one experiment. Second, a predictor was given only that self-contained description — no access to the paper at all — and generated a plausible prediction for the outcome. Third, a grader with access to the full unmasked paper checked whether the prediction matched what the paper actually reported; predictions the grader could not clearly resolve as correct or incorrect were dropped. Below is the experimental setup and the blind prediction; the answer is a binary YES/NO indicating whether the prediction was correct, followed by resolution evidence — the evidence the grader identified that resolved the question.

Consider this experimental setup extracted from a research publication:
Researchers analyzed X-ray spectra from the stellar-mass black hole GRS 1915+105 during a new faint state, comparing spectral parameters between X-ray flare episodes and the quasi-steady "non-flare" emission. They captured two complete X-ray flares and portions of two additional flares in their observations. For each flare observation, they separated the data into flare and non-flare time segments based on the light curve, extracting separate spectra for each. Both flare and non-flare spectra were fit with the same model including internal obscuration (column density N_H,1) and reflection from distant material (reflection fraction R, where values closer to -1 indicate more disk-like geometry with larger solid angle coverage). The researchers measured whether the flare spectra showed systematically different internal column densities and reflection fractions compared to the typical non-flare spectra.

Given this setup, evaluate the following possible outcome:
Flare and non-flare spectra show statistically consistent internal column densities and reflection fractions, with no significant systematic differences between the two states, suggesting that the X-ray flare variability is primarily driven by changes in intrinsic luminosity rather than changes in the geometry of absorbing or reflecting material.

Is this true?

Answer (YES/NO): NO